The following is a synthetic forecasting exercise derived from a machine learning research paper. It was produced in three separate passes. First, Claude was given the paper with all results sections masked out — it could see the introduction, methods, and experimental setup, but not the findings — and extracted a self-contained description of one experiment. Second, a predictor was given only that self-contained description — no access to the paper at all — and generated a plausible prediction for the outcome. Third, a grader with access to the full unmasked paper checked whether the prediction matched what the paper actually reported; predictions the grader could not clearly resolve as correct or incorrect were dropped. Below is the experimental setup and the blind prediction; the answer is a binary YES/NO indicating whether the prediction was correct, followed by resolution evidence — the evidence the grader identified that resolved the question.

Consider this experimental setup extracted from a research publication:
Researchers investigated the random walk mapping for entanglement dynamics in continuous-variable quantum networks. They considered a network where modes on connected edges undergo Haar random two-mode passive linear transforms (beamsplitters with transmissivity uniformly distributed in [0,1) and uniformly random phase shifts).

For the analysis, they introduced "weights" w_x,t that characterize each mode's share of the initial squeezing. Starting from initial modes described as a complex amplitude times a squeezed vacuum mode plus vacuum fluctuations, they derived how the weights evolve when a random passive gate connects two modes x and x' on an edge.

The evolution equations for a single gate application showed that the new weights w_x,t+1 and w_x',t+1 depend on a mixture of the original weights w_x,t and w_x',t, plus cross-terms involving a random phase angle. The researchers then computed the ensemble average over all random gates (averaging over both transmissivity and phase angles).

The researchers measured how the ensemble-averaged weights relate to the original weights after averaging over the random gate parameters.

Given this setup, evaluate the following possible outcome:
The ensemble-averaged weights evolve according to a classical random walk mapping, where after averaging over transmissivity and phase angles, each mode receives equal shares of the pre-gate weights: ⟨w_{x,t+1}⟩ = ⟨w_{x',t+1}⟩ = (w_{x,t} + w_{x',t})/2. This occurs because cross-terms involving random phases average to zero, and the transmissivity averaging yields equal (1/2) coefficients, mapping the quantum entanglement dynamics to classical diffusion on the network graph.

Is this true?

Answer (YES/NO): YES